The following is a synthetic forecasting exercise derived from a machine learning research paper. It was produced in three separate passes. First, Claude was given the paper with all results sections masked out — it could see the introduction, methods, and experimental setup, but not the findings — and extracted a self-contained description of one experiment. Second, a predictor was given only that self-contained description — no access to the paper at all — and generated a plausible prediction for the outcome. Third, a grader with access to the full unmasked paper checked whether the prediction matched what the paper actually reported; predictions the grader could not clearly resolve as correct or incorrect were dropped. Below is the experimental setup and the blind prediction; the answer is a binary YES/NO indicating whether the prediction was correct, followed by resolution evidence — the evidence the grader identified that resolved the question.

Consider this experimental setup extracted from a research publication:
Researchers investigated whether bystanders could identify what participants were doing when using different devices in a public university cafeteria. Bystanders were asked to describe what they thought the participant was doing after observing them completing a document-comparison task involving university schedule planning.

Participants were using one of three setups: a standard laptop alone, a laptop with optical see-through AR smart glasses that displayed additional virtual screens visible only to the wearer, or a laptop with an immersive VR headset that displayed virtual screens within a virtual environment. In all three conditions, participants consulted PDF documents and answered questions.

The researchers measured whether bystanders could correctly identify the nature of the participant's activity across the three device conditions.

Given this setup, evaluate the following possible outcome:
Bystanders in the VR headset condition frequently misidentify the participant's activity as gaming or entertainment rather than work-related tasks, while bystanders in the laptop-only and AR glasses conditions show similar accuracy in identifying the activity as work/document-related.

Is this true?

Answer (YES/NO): NO